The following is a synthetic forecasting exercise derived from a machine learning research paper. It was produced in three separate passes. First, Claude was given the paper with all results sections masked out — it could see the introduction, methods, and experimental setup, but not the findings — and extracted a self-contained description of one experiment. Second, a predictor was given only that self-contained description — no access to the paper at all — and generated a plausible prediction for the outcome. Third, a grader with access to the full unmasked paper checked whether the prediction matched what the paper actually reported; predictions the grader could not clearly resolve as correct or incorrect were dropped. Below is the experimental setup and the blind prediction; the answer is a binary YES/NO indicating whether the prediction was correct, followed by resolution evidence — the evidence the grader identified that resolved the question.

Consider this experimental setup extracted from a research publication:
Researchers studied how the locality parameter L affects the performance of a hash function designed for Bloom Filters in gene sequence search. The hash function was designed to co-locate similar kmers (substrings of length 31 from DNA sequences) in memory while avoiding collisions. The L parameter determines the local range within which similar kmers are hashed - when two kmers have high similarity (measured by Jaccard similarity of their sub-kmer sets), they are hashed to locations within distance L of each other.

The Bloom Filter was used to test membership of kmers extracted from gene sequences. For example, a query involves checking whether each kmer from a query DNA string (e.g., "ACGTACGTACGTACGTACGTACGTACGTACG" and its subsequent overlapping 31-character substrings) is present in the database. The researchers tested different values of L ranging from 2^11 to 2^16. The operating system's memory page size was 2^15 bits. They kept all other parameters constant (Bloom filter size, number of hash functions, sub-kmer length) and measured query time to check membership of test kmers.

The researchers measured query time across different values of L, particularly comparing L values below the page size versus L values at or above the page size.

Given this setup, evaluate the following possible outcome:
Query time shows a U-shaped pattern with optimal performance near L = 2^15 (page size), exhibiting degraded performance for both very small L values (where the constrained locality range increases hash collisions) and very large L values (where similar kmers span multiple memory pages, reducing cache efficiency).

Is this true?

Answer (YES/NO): NO